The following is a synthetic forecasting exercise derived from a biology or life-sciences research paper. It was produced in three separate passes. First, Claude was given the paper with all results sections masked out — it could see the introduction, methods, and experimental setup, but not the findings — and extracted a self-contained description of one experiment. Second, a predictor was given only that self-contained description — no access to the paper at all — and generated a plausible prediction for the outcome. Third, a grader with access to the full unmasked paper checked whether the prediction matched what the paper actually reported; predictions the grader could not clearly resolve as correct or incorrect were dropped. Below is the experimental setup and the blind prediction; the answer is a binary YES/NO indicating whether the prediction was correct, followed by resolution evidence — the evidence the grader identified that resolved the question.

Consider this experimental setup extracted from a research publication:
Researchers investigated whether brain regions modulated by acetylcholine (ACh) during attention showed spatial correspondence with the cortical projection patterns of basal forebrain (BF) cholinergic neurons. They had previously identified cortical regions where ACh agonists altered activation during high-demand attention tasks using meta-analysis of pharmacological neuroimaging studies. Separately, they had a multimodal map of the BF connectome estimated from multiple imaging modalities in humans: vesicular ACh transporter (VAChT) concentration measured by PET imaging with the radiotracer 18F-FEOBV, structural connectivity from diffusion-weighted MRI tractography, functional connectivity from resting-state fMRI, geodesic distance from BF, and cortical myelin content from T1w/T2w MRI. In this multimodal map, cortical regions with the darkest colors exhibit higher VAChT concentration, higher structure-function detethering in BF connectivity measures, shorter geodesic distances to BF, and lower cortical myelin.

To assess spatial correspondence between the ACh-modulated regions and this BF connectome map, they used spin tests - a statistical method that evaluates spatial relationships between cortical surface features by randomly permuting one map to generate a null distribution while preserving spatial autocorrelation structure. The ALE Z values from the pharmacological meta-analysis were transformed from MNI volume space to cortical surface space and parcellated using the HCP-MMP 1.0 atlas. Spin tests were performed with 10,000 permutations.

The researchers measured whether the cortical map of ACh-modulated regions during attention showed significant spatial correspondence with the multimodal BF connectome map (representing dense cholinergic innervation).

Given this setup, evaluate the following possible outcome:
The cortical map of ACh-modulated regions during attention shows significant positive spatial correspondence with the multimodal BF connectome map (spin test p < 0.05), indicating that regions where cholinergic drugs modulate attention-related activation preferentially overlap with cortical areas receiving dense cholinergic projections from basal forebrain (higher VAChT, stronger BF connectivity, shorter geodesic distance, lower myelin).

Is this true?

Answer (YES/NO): YES